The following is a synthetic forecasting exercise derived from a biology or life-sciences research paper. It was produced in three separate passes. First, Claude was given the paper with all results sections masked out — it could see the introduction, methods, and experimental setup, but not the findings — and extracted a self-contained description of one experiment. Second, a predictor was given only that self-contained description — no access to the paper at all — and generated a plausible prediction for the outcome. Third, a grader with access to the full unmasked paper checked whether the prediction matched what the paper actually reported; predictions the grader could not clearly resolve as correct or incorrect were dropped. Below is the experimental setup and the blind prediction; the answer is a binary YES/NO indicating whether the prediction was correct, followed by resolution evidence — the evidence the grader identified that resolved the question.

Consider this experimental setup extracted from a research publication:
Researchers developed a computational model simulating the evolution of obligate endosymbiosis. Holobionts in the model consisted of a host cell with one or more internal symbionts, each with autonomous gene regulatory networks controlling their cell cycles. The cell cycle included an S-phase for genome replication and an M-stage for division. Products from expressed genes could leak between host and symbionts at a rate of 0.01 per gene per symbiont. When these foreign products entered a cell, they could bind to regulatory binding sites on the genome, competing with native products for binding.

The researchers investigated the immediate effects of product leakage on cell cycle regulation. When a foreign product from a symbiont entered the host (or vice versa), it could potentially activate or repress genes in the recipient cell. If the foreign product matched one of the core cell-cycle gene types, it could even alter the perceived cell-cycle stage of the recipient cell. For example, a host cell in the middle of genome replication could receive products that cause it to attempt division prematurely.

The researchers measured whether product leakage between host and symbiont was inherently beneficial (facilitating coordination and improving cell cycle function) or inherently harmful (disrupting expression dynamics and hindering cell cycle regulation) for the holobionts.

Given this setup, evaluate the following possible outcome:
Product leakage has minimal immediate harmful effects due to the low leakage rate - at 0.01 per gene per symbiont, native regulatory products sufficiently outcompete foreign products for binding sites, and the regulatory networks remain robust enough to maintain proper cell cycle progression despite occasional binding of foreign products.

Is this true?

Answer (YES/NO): NO